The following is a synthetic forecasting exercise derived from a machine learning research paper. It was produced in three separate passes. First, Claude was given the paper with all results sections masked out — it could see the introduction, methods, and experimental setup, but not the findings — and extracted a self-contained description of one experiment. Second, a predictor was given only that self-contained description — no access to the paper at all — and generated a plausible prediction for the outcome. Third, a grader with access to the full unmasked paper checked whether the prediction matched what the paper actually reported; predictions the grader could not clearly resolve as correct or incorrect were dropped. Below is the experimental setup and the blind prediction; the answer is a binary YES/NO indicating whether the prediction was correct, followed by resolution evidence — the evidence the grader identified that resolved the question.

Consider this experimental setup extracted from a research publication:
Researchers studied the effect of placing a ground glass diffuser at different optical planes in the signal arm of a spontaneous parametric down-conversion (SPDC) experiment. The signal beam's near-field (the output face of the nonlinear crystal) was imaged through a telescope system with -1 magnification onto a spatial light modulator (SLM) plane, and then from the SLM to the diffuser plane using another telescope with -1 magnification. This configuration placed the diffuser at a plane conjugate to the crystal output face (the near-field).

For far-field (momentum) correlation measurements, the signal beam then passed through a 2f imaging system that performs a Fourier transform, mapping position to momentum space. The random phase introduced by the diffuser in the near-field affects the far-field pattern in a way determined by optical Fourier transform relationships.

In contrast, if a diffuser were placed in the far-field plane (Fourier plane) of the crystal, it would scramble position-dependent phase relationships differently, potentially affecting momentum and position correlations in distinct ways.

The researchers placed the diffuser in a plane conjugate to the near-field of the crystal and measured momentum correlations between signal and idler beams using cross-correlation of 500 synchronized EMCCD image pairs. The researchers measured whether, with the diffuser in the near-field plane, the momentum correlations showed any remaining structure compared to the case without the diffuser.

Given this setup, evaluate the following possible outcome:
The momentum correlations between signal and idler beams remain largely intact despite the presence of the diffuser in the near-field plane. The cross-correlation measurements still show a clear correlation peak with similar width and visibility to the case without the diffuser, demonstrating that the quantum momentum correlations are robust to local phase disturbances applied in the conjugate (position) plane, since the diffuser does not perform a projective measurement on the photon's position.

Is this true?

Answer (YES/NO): NO